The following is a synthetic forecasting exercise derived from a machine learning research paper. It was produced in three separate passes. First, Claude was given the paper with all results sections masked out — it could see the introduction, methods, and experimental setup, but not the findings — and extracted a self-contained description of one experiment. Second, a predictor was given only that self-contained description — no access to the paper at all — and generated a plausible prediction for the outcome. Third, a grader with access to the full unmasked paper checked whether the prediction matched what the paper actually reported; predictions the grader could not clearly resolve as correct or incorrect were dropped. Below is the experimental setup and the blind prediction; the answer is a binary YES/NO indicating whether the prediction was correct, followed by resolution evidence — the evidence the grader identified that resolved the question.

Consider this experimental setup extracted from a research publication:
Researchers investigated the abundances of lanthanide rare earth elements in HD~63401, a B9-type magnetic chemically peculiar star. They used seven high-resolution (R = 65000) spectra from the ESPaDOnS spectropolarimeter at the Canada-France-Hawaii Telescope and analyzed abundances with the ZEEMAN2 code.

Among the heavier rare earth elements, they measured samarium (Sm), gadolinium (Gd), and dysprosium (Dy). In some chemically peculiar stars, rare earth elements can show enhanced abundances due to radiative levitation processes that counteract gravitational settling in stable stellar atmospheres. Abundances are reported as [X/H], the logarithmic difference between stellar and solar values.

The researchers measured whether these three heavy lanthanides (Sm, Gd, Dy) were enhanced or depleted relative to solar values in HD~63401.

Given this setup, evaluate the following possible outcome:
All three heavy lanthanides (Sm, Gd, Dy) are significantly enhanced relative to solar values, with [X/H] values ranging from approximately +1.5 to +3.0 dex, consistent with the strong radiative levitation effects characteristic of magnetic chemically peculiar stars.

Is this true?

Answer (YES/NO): NO